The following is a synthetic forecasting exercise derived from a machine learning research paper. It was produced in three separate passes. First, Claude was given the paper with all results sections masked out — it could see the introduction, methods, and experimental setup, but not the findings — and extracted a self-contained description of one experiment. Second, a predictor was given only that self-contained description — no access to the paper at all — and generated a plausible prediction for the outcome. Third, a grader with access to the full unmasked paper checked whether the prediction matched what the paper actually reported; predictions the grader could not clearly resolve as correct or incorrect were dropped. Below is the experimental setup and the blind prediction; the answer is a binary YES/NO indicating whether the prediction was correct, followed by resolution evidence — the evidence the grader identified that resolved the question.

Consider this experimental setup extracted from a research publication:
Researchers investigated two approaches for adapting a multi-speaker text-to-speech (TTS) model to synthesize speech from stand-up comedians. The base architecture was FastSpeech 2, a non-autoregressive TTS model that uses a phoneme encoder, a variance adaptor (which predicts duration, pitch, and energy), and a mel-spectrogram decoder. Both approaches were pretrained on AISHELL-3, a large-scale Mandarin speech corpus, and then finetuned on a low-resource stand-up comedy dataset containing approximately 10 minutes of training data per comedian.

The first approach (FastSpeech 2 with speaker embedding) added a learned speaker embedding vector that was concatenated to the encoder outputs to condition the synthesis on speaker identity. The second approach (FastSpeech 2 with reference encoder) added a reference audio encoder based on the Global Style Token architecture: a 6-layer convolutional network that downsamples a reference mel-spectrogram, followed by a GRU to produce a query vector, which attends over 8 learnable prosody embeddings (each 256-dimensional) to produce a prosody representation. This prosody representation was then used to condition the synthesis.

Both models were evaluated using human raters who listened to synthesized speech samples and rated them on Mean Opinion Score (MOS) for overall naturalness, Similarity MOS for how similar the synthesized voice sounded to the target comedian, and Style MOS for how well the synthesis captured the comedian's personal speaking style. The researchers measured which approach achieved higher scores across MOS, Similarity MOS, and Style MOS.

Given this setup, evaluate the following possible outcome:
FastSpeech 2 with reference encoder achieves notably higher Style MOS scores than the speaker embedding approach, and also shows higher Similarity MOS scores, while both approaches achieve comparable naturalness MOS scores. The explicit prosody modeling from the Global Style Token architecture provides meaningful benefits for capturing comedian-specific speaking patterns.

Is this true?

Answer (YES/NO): NO